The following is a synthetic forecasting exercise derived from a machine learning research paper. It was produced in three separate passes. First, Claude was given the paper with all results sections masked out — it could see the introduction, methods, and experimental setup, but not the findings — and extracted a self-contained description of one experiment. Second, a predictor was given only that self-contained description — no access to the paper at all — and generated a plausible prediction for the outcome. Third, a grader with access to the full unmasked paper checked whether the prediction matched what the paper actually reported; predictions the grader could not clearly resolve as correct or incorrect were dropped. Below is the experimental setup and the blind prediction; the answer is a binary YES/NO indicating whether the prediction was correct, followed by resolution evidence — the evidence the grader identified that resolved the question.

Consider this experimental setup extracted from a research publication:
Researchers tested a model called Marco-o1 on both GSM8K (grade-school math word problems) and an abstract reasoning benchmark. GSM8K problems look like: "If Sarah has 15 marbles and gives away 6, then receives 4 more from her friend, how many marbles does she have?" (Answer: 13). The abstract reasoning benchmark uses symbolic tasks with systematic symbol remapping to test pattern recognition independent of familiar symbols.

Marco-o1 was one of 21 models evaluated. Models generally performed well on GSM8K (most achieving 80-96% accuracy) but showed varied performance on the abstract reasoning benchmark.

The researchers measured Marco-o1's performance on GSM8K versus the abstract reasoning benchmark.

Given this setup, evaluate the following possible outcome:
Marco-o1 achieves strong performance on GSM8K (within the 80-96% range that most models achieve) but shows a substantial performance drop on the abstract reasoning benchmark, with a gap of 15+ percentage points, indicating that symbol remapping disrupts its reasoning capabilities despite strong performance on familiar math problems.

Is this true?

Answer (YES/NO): NO